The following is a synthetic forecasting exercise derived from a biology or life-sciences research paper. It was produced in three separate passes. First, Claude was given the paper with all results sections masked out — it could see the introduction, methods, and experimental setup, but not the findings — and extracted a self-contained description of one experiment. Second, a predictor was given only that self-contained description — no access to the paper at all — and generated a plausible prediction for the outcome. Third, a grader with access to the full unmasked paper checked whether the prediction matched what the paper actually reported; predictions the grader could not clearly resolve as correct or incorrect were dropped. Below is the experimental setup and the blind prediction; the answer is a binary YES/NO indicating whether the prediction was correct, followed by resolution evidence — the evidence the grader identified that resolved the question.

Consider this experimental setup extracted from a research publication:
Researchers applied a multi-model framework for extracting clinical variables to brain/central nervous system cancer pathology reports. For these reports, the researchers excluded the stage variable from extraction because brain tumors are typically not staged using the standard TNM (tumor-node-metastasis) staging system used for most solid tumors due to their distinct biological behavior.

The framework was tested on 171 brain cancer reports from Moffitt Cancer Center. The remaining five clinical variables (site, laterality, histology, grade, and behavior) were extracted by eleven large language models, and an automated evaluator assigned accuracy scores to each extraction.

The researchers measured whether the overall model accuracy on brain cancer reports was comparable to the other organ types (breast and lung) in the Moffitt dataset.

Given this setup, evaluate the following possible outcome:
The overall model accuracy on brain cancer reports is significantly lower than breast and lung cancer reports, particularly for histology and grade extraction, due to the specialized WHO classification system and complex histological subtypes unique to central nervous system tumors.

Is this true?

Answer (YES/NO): NO